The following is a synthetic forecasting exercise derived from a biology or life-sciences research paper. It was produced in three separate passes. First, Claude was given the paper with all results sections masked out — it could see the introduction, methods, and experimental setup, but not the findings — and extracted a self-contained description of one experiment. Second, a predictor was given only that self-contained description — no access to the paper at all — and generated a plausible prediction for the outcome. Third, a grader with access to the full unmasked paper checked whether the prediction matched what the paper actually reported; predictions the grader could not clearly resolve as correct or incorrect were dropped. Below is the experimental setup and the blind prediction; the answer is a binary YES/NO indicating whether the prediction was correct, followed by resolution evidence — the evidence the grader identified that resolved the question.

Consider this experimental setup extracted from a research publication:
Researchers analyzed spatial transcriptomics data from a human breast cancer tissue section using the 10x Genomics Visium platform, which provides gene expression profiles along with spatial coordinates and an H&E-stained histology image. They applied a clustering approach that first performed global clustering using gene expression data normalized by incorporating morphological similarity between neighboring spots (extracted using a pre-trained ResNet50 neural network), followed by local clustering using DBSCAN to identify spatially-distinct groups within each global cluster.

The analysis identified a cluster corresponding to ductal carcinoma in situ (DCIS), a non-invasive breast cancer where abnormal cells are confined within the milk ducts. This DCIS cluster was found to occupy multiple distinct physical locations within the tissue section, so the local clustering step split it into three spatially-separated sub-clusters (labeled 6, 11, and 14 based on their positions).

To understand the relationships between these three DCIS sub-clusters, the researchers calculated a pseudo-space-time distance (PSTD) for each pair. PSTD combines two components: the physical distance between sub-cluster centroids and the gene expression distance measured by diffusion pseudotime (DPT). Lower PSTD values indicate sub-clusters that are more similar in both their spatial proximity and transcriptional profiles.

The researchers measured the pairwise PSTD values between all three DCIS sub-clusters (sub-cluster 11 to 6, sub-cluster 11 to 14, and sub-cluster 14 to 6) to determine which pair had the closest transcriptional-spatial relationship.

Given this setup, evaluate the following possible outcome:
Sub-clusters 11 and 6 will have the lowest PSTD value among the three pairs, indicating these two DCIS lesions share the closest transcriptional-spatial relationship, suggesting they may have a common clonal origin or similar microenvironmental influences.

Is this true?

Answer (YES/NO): NO